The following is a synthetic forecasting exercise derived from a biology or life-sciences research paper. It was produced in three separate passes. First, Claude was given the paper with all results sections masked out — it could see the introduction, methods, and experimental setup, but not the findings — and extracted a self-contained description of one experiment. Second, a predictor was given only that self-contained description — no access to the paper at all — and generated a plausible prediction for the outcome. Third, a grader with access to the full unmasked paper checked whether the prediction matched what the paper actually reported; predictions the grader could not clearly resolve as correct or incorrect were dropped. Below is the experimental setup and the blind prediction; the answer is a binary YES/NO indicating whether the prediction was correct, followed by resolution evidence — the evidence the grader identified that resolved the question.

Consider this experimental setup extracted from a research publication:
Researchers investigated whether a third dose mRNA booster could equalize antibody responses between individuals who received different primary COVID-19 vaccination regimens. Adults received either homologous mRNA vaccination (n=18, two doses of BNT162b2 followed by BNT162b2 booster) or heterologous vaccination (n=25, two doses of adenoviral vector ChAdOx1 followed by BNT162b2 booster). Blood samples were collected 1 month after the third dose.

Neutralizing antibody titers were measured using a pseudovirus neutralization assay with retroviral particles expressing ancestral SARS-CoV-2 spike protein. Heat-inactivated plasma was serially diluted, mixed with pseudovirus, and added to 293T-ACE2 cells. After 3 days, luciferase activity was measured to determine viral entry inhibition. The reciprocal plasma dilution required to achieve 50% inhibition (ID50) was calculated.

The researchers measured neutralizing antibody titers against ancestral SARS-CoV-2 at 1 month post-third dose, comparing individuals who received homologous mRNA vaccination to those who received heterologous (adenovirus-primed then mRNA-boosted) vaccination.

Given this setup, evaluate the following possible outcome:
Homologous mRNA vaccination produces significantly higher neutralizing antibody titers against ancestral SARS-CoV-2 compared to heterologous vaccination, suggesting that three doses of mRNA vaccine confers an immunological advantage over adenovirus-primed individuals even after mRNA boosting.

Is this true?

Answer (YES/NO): NO